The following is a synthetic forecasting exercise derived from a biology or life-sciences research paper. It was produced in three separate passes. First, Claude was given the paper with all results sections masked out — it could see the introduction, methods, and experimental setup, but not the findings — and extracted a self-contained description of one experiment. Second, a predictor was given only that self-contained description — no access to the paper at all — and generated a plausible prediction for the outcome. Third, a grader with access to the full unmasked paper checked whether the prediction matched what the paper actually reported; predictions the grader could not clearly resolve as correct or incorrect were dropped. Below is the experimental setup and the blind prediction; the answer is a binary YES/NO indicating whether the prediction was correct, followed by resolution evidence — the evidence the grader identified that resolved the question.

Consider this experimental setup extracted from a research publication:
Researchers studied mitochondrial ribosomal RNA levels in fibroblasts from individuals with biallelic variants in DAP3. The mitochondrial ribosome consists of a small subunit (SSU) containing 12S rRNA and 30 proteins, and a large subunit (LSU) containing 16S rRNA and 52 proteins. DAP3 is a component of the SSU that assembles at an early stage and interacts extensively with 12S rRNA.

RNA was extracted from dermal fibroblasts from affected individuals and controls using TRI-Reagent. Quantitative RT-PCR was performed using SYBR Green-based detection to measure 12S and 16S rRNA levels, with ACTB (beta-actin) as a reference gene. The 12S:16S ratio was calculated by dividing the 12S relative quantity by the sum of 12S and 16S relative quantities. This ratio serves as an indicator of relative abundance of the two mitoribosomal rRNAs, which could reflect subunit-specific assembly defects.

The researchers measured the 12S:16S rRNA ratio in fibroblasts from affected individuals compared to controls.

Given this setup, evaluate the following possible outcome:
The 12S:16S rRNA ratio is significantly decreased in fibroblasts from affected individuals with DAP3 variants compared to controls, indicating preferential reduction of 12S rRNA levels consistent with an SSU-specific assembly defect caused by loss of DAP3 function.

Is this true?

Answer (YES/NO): YES